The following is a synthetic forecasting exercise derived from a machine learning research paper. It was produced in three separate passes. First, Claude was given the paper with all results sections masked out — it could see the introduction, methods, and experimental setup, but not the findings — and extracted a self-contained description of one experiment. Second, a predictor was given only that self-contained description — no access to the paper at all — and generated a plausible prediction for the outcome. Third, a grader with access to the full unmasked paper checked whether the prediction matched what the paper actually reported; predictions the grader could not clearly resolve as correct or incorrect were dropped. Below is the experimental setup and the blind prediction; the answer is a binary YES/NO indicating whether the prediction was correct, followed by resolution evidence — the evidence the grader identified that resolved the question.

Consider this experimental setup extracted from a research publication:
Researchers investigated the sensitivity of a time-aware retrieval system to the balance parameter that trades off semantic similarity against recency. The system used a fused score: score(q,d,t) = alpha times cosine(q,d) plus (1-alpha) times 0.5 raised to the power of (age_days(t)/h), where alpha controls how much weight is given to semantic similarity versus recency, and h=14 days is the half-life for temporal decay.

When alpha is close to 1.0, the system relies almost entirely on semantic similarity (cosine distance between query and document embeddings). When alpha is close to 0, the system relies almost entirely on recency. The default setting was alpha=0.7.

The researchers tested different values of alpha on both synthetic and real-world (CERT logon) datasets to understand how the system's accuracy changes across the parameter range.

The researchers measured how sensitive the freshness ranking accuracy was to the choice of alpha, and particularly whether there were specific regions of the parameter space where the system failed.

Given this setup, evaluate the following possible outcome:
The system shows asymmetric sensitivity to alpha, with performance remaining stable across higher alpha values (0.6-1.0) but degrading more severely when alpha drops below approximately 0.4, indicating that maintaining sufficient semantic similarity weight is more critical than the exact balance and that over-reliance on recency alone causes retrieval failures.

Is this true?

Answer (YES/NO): NO